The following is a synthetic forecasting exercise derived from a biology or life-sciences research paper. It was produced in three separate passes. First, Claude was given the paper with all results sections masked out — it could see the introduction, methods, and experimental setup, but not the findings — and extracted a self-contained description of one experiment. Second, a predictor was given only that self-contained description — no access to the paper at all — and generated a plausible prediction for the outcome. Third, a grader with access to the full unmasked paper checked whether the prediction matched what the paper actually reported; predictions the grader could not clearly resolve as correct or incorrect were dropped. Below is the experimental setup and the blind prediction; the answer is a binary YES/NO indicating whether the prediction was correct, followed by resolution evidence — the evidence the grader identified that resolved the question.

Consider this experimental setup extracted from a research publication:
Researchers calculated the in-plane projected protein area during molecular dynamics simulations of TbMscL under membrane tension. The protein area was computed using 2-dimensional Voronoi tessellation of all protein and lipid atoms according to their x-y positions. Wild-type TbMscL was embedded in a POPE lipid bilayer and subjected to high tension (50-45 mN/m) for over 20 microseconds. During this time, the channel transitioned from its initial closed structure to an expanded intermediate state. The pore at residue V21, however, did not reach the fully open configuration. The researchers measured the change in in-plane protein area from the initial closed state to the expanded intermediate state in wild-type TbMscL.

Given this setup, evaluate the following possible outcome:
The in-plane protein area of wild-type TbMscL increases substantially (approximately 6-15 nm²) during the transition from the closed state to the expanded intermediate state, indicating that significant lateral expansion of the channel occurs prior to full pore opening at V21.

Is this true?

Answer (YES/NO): YES